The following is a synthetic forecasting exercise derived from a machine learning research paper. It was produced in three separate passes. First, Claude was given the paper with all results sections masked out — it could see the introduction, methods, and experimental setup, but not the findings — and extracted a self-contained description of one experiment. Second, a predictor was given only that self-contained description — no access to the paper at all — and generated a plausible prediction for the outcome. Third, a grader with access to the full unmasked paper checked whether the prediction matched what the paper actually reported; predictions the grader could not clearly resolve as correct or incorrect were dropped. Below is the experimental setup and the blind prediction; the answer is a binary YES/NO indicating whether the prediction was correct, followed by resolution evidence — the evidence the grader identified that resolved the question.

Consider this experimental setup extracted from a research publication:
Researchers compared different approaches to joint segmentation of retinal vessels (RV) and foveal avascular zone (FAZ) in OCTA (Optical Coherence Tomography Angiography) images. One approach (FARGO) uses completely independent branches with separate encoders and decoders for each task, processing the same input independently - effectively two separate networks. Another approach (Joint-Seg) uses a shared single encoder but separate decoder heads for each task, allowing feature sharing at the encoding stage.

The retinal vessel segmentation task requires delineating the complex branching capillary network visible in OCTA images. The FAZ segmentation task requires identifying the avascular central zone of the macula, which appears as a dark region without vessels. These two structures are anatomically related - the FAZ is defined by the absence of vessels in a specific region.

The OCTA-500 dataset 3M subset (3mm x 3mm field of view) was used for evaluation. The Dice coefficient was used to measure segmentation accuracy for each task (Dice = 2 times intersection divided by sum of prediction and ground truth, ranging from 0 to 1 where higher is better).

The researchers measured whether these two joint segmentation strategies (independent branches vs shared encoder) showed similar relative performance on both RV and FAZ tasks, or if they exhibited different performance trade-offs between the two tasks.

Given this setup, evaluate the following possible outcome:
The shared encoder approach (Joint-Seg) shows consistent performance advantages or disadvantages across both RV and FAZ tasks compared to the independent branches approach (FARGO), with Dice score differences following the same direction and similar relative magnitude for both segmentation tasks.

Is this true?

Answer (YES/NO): NO